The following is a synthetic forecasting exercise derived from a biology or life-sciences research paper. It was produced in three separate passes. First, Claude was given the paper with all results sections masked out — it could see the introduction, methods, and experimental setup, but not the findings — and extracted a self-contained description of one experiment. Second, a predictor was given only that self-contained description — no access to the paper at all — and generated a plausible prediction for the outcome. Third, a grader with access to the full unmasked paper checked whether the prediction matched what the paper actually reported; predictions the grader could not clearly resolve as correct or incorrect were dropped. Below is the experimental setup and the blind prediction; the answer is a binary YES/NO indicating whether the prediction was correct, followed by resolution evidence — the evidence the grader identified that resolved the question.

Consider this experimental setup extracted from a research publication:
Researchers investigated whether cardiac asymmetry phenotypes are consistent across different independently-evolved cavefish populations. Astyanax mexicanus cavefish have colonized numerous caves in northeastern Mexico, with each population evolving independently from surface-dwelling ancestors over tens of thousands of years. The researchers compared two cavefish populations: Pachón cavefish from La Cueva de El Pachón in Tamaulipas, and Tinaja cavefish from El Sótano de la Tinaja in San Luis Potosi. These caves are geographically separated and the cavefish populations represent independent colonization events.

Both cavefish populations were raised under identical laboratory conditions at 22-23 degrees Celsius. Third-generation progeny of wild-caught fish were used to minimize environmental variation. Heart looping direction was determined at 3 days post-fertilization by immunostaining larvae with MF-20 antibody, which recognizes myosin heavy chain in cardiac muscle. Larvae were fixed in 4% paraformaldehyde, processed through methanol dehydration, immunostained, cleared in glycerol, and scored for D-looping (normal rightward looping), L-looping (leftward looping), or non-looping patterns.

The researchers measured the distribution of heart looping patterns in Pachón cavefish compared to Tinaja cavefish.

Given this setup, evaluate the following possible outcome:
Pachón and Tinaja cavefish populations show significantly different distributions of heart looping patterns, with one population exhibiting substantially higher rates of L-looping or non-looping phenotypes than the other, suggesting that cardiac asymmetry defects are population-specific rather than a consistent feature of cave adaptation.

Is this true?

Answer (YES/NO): NO